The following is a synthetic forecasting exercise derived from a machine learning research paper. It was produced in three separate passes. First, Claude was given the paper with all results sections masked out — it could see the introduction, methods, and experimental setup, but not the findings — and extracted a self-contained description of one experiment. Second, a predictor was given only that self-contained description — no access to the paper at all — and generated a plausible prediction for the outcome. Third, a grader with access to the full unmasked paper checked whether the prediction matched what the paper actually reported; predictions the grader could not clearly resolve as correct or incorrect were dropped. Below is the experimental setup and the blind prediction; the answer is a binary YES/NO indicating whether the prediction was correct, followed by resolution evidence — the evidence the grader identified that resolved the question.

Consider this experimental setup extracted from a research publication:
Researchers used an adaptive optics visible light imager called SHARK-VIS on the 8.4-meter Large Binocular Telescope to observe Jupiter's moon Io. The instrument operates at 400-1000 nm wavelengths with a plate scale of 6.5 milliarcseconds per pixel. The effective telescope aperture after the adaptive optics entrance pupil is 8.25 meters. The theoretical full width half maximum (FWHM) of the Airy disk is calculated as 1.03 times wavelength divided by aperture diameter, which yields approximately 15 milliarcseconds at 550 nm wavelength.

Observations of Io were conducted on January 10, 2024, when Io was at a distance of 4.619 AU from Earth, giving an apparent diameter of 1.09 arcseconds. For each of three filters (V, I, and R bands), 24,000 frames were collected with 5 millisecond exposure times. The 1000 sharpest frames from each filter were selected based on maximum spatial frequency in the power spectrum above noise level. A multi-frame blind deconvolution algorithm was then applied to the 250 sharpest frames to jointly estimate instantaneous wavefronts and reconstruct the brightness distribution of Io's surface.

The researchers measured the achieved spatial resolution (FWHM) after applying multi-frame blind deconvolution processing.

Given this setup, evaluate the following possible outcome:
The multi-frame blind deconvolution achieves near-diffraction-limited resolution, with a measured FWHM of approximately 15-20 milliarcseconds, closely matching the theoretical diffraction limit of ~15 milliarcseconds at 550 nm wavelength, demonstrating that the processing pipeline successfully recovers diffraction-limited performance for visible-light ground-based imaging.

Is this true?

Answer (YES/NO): NO